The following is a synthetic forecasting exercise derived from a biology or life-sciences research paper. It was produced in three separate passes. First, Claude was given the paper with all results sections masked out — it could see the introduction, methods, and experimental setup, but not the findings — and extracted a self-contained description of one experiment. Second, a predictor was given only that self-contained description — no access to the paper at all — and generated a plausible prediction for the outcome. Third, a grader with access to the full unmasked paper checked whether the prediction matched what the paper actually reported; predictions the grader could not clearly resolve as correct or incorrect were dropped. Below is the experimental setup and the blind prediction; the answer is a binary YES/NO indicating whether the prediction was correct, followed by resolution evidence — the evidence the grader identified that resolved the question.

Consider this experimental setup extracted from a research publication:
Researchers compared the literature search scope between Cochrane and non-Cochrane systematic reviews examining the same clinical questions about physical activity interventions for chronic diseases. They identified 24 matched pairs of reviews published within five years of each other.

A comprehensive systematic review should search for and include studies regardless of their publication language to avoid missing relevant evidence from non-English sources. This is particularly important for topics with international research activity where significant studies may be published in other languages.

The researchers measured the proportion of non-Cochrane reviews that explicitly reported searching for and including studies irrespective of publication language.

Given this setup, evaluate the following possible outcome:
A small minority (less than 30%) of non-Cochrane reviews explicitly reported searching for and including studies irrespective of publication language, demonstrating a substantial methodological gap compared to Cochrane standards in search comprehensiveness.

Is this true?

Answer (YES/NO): NO